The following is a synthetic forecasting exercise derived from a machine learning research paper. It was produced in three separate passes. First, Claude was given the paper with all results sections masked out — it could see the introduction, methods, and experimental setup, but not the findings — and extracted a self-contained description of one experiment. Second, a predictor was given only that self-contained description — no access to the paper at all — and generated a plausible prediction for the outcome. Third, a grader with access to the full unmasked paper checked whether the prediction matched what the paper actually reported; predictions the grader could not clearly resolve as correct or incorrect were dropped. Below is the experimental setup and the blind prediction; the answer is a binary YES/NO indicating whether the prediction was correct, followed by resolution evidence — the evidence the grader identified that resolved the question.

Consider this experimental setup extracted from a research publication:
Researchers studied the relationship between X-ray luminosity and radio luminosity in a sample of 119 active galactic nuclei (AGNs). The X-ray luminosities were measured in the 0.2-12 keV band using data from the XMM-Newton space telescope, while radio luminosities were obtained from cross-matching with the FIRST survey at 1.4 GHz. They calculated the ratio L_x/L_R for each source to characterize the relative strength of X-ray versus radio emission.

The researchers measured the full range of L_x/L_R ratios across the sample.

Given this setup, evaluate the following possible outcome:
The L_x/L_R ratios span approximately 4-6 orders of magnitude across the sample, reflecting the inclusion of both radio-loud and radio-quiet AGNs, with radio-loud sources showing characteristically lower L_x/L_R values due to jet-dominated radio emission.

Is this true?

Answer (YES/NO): NO